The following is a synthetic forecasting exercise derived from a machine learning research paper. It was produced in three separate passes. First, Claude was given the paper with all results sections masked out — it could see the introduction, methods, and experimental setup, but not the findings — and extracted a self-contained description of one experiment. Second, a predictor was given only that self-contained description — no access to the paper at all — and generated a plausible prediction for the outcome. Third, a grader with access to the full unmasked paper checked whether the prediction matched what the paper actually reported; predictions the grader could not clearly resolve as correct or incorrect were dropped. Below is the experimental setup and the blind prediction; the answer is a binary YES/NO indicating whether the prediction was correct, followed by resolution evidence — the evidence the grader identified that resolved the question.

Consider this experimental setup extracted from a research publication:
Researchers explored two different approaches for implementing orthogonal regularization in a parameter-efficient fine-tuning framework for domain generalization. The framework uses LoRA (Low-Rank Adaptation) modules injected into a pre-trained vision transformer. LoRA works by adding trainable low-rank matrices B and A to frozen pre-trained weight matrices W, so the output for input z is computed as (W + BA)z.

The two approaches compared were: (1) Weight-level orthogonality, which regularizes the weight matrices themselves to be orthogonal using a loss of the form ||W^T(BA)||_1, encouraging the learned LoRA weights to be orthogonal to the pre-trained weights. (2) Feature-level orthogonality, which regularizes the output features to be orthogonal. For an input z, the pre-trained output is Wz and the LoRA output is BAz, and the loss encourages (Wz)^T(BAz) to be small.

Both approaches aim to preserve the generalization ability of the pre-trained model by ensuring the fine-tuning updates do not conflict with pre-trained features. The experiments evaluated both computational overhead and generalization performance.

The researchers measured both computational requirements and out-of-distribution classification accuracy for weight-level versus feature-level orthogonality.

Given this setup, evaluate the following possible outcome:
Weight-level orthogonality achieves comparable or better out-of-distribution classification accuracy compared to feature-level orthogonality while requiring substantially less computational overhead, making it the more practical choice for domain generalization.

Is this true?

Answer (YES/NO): YES